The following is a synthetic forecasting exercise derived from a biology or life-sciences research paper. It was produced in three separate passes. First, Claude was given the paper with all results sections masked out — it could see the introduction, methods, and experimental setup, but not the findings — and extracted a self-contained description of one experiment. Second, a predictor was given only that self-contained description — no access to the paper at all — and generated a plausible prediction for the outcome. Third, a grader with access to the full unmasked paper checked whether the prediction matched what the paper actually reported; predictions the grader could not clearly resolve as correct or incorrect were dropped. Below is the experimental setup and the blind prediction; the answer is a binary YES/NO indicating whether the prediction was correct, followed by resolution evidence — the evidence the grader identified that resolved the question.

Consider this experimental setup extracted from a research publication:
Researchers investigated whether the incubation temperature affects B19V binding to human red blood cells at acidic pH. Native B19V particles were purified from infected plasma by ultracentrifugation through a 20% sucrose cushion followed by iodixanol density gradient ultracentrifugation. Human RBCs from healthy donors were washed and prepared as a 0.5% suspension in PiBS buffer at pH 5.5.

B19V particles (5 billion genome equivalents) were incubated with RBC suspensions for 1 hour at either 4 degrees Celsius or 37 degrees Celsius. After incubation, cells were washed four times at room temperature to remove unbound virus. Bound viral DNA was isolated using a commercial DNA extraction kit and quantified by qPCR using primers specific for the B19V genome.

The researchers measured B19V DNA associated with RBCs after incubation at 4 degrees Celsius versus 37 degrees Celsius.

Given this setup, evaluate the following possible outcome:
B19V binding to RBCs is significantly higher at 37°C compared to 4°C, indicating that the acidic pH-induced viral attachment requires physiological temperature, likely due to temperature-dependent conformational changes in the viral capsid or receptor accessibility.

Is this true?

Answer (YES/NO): NO